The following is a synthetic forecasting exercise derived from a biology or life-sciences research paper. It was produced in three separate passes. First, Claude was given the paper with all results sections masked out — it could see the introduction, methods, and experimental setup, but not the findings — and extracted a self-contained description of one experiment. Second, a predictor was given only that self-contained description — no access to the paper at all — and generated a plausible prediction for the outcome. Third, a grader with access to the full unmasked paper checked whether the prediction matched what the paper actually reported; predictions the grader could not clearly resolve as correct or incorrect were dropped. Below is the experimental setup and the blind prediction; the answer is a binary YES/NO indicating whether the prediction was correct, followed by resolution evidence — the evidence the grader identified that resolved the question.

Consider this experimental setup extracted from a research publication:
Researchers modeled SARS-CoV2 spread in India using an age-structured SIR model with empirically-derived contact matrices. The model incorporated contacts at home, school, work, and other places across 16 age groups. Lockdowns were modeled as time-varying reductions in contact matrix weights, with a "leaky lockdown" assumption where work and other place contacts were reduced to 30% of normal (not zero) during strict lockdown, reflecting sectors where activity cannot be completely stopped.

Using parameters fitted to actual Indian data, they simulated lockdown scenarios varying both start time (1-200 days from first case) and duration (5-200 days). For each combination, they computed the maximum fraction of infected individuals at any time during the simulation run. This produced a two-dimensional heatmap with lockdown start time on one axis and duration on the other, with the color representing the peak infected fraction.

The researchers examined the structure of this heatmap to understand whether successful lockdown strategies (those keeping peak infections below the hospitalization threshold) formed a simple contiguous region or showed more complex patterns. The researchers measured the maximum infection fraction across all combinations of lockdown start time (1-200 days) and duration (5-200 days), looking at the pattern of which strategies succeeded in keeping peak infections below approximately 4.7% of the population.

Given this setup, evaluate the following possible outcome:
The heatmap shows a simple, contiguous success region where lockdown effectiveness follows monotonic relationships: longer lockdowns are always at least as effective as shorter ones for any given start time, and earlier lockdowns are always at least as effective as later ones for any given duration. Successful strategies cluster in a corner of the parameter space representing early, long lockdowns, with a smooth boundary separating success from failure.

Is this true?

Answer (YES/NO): NO